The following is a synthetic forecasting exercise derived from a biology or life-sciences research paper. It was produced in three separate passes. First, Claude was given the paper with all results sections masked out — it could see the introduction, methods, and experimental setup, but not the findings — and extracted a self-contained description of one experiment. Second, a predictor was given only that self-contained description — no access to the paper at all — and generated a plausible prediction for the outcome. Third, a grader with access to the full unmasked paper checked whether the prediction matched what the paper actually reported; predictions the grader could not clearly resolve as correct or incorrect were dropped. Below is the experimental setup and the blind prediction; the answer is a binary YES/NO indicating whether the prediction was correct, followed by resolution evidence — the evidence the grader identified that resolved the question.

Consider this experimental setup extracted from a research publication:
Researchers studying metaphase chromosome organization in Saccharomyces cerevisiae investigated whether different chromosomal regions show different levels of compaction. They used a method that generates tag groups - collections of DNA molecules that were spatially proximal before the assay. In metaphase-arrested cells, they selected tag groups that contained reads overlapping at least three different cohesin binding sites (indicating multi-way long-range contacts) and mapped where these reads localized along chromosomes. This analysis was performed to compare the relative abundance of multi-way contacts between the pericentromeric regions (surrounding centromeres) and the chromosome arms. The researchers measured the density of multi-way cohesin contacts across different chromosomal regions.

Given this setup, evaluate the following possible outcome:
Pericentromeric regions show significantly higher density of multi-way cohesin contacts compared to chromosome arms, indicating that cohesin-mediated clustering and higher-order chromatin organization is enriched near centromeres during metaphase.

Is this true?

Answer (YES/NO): YES